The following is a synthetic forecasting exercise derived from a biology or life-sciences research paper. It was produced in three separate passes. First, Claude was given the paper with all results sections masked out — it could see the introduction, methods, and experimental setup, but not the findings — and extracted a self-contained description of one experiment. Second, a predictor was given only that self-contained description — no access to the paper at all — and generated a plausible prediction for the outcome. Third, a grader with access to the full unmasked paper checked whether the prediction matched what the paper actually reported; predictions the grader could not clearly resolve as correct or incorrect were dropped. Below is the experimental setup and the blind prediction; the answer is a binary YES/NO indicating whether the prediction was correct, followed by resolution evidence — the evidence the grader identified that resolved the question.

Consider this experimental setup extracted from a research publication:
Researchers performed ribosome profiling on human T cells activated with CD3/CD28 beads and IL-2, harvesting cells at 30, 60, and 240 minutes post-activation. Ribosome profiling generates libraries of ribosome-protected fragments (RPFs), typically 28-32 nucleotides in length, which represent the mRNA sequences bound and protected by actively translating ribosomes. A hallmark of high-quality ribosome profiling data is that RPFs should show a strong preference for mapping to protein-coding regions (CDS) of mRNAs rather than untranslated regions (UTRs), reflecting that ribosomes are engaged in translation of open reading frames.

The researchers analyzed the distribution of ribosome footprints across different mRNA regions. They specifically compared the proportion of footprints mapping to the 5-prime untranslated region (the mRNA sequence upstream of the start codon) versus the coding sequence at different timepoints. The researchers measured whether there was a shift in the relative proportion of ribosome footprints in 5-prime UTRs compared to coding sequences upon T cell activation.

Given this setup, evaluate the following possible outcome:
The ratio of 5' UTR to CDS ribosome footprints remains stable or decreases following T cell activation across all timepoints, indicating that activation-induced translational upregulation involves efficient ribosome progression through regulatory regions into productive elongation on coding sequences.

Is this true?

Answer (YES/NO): NO